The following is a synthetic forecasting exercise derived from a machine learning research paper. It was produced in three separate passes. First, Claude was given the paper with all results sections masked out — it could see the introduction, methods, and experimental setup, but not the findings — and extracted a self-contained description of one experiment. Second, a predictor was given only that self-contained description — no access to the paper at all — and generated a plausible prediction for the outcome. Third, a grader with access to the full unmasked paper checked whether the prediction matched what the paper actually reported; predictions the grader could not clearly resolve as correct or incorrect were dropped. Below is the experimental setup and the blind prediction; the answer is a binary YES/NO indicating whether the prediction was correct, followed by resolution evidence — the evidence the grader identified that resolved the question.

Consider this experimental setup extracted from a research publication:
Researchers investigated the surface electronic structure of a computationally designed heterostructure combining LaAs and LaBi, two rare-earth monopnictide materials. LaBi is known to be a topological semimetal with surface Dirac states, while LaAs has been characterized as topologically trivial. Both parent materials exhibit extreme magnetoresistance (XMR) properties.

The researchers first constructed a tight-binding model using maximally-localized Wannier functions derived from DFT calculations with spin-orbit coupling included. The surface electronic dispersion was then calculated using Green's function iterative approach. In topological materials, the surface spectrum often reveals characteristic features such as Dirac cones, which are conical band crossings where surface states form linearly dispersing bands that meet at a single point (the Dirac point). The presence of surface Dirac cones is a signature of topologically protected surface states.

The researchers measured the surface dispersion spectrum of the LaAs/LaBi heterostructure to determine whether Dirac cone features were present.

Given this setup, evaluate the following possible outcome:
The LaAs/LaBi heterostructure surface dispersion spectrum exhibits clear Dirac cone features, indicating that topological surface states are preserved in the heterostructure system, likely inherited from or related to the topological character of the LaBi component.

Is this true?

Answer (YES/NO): YES